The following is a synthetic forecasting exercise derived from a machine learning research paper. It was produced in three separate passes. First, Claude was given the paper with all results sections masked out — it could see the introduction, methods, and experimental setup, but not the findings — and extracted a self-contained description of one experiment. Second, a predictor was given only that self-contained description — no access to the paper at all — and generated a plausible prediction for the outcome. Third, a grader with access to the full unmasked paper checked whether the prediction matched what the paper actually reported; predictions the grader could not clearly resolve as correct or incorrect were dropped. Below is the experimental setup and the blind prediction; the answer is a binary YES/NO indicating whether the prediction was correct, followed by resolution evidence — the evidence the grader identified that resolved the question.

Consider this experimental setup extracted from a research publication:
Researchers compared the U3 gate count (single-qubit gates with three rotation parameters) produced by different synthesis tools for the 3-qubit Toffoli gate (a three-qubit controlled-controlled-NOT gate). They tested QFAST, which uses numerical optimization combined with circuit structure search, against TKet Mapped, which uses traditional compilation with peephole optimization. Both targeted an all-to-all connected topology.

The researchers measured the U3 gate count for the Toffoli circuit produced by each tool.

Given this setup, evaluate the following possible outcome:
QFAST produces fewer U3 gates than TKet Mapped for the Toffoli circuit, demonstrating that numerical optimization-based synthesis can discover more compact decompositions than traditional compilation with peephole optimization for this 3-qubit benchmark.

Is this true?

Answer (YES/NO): NO